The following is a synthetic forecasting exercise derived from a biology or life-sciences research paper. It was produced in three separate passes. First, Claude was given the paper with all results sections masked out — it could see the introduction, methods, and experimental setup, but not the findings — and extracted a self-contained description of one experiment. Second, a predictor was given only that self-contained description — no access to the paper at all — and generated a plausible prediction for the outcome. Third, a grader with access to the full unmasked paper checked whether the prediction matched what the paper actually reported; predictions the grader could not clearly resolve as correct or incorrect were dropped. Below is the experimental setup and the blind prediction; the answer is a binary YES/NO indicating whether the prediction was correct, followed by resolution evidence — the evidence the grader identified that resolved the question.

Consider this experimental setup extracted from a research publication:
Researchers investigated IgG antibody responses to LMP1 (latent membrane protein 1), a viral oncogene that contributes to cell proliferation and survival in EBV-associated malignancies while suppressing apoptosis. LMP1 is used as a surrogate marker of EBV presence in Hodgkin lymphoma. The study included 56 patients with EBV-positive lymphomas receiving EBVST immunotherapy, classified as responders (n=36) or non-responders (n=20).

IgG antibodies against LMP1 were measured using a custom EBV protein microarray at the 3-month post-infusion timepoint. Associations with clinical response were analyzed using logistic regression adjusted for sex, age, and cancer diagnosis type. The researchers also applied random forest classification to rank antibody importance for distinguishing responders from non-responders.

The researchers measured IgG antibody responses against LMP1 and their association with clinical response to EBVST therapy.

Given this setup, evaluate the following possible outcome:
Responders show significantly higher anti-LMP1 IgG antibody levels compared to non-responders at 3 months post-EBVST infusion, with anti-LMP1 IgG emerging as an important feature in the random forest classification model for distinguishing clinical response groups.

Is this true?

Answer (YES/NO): NO